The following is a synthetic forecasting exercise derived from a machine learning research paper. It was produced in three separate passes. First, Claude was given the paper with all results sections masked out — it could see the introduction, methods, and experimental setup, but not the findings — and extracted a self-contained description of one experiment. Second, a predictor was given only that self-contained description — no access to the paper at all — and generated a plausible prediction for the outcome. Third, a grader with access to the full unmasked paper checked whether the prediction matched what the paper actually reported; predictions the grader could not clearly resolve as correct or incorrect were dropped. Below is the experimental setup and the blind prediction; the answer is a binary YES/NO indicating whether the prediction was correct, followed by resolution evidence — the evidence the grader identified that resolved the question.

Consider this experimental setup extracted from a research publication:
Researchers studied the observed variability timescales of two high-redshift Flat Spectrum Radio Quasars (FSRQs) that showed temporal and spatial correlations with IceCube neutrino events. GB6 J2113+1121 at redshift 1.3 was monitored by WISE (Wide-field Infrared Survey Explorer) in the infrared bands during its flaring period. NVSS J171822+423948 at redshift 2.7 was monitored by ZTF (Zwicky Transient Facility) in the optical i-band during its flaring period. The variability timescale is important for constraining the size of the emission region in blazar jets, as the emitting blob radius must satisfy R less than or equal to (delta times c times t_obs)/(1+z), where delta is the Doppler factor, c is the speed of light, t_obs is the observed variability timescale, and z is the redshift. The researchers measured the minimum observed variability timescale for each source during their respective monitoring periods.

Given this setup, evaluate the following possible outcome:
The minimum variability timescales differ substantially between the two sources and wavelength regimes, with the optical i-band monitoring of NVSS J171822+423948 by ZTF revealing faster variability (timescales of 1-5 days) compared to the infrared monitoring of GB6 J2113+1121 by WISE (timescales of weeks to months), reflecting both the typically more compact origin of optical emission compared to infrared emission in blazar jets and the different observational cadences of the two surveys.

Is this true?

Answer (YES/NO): NO